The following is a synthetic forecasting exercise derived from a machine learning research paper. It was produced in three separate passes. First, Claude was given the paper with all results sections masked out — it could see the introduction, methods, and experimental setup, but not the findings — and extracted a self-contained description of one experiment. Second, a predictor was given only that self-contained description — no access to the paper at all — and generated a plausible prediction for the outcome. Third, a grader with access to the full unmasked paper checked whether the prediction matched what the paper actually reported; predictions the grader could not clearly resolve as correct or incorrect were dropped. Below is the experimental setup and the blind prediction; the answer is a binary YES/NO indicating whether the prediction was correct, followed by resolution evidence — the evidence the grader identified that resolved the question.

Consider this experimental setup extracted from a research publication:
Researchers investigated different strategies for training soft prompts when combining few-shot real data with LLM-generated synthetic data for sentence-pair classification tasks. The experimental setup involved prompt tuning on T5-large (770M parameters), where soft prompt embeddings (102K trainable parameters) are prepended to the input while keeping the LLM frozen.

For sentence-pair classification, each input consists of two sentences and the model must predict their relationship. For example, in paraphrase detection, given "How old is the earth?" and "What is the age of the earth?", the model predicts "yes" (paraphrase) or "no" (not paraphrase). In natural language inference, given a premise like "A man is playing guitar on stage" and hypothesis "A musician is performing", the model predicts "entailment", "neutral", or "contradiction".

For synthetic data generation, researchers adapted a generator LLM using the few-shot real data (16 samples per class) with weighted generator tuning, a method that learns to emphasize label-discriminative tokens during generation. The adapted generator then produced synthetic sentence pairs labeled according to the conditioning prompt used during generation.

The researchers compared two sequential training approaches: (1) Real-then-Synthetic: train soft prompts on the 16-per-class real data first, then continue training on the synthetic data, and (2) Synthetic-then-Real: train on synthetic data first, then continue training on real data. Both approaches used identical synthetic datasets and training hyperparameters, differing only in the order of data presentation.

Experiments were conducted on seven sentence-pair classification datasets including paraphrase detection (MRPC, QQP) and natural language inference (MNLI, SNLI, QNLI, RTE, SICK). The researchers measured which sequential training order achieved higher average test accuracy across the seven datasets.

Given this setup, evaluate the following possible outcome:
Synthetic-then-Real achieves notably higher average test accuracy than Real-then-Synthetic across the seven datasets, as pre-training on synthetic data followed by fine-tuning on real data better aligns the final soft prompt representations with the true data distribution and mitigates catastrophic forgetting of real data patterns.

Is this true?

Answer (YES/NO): NO